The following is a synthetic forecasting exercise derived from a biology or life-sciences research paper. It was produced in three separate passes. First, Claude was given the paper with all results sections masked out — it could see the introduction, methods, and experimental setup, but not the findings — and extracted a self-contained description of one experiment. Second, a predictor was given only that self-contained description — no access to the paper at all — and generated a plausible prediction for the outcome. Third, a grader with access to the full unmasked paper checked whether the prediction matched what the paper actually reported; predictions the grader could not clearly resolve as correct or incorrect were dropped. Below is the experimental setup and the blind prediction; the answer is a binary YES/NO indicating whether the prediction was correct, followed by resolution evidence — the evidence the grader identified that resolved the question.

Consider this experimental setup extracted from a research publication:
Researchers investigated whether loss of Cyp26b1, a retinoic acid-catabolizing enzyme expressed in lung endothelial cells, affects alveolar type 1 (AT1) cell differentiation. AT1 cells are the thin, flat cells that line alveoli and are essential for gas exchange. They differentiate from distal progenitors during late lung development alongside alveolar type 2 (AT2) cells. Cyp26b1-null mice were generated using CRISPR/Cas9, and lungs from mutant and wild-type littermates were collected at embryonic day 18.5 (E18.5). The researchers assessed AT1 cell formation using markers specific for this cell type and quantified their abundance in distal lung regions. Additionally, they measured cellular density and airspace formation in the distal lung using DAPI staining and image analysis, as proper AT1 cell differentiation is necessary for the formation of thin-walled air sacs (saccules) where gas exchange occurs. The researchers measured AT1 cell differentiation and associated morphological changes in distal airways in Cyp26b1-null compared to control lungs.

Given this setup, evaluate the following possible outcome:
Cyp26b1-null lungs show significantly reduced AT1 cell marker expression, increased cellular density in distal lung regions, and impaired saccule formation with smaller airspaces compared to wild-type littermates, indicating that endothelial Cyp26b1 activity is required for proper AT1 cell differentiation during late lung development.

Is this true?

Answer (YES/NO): YES